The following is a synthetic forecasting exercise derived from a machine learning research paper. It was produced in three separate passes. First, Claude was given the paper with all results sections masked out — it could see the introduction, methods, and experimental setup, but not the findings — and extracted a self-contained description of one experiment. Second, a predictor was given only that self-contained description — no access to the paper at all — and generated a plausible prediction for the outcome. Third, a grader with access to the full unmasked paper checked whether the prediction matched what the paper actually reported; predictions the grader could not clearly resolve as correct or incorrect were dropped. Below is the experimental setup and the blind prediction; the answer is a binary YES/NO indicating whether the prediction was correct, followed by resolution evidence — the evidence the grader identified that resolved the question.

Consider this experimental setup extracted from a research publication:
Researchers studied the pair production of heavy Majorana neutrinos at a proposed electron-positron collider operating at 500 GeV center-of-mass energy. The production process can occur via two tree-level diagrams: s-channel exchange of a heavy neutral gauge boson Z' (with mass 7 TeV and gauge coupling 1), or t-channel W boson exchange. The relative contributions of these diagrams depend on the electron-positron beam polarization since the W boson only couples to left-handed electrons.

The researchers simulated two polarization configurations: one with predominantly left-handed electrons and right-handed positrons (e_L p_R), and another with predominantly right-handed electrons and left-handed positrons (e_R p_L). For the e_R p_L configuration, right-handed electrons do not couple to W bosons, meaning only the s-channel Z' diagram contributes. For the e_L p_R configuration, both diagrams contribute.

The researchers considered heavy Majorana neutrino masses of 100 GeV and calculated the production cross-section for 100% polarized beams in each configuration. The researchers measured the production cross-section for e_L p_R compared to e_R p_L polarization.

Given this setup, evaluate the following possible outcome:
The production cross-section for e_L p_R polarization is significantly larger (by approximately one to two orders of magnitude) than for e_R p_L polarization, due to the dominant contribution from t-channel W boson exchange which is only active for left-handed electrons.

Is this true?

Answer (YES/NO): NO